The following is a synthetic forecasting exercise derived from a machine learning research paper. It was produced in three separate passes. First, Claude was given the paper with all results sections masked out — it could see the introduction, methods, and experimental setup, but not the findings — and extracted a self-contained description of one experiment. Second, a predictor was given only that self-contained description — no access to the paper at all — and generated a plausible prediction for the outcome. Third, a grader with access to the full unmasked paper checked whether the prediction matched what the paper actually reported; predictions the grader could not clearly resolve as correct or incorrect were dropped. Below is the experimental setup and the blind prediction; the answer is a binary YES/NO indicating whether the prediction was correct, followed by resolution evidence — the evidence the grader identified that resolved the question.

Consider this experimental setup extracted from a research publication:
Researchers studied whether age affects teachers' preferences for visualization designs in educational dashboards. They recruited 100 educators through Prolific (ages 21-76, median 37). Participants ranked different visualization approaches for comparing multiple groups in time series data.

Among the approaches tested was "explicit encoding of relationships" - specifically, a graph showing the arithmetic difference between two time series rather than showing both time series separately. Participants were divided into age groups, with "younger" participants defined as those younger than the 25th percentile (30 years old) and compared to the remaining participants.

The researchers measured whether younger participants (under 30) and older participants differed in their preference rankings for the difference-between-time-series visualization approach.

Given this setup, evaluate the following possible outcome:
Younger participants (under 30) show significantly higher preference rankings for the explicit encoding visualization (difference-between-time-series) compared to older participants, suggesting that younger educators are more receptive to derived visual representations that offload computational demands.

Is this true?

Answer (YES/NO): NO